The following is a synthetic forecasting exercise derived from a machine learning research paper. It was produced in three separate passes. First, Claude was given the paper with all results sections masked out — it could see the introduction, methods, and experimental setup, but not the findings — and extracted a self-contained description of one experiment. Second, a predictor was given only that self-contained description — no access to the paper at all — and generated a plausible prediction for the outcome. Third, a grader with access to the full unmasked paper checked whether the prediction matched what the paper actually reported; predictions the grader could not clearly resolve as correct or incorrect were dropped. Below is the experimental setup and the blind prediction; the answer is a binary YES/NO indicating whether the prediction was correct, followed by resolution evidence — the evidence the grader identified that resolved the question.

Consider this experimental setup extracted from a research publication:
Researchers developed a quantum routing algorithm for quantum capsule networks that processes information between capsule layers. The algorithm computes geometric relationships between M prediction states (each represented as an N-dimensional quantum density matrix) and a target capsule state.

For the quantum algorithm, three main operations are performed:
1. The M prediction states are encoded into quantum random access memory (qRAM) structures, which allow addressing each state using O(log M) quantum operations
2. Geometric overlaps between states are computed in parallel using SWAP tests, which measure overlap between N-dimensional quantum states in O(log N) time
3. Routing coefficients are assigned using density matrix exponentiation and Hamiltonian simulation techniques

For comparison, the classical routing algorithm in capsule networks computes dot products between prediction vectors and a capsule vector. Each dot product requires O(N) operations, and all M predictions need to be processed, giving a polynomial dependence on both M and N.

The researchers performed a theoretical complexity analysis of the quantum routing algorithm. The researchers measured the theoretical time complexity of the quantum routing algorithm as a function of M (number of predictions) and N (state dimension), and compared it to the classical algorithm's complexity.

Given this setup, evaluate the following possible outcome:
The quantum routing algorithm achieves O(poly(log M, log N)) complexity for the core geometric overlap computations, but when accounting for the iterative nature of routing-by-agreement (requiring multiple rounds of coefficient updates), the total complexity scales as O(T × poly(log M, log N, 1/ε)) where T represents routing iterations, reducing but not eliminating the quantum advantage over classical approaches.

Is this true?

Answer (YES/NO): NO